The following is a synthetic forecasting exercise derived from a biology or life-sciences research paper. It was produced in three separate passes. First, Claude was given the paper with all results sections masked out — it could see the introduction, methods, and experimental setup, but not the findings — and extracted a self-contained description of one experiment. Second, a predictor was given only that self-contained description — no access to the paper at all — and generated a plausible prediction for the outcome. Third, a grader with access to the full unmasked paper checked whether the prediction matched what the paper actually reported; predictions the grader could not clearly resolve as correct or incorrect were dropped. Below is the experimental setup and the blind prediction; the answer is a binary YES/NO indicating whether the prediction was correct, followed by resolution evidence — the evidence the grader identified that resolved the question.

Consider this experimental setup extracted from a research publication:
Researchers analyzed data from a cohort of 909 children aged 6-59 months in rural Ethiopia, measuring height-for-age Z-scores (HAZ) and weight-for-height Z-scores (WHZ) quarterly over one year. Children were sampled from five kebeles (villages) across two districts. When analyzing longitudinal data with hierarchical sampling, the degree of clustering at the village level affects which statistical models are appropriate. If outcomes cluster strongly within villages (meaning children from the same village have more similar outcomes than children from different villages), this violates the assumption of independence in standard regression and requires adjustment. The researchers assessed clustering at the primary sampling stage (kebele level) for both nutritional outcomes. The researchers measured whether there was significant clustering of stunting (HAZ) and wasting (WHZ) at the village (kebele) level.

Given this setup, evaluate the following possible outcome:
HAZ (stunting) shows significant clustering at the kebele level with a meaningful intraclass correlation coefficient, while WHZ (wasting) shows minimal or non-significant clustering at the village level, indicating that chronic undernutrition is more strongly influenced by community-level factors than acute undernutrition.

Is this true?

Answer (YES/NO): YES